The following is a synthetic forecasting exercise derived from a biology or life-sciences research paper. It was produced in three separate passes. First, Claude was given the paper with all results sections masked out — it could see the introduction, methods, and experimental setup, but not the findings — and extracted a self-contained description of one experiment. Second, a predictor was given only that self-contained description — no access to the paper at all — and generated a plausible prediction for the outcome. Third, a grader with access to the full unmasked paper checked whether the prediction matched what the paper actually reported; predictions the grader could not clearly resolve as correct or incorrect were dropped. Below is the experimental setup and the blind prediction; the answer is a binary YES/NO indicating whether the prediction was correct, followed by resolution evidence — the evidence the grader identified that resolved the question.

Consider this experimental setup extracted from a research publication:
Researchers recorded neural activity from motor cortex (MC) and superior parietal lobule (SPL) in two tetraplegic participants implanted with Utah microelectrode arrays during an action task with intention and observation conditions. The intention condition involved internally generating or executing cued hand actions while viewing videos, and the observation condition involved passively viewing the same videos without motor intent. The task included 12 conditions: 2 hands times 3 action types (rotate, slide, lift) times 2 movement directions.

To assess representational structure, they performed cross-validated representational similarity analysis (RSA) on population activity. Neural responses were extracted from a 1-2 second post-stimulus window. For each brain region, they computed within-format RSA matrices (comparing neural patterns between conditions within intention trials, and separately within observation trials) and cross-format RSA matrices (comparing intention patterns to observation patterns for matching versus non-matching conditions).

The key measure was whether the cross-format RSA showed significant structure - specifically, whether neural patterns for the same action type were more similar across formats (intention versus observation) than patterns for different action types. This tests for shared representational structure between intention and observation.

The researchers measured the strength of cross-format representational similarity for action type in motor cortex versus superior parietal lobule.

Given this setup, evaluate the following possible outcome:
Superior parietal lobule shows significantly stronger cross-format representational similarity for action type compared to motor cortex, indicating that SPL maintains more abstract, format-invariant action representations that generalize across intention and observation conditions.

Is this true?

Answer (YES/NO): YES